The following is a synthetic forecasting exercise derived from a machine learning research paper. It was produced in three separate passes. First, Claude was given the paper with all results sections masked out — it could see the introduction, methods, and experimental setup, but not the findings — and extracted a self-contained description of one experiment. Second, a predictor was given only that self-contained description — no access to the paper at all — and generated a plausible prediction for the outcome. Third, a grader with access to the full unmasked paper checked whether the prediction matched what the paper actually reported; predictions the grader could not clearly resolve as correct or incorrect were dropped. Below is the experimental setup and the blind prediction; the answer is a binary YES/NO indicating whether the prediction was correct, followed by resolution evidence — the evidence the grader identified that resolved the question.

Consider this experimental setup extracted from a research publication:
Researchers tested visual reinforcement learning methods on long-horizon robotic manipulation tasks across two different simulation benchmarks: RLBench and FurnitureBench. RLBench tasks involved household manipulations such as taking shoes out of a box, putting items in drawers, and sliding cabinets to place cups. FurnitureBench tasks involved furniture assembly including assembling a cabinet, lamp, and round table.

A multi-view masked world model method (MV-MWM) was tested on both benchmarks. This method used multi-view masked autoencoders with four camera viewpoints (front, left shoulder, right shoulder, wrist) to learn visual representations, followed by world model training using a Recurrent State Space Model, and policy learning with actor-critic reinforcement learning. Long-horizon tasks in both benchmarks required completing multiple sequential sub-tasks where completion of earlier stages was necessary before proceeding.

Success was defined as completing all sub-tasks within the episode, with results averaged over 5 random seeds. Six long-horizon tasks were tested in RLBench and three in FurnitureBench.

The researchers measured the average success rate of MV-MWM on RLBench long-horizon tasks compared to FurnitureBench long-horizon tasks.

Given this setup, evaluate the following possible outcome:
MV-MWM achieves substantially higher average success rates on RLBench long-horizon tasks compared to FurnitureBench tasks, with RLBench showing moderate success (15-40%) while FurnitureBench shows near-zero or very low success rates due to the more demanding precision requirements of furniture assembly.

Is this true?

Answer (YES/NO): NO